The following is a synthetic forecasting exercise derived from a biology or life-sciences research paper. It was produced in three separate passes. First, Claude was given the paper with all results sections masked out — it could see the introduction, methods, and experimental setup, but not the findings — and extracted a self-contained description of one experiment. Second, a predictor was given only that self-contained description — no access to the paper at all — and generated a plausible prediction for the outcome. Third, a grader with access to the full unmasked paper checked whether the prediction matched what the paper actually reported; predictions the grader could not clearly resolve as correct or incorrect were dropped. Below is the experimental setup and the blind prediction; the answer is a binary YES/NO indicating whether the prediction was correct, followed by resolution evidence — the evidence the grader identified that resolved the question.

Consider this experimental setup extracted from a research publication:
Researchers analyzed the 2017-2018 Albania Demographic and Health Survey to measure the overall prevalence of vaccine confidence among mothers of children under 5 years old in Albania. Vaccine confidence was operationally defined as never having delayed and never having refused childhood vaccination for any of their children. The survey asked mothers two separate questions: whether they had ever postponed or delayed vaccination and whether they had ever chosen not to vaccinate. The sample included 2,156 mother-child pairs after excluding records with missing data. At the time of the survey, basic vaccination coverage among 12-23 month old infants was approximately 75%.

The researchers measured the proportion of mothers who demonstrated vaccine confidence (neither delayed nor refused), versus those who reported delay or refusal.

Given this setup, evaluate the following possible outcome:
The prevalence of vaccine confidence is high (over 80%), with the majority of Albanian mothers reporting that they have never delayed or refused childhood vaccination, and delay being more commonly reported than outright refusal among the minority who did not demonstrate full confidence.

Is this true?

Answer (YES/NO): NO